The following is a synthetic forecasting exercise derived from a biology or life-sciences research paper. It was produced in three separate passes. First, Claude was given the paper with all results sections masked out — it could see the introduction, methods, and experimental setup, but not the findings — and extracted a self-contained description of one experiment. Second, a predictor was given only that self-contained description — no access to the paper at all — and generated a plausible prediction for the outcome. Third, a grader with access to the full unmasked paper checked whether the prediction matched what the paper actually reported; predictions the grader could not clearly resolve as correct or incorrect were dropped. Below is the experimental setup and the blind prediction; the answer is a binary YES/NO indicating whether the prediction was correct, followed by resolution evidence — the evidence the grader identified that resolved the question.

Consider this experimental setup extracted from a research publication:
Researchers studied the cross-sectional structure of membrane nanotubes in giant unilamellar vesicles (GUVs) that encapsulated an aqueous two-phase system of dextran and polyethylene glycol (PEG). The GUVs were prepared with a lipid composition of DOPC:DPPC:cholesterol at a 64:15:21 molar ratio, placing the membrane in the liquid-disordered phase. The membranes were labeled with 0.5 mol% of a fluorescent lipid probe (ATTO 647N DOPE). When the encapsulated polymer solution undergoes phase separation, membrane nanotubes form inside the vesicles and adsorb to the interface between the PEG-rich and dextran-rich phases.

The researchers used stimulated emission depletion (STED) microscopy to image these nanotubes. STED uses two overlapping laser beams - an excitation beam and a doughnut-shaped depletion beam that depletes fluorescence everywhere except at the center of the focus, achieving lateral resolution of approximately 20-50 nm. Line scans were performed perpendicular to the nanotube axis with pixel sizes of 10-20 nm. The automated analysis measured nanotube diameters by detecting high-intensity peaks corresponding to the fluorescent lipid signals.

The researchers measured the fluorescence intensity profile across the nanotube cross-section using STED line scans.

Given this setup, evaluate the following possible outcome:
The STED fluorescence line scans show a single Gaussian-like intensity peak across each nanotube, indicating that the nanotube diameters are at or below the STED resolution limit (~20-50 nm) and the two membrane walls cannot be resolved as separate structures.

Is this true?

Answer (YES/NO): NO